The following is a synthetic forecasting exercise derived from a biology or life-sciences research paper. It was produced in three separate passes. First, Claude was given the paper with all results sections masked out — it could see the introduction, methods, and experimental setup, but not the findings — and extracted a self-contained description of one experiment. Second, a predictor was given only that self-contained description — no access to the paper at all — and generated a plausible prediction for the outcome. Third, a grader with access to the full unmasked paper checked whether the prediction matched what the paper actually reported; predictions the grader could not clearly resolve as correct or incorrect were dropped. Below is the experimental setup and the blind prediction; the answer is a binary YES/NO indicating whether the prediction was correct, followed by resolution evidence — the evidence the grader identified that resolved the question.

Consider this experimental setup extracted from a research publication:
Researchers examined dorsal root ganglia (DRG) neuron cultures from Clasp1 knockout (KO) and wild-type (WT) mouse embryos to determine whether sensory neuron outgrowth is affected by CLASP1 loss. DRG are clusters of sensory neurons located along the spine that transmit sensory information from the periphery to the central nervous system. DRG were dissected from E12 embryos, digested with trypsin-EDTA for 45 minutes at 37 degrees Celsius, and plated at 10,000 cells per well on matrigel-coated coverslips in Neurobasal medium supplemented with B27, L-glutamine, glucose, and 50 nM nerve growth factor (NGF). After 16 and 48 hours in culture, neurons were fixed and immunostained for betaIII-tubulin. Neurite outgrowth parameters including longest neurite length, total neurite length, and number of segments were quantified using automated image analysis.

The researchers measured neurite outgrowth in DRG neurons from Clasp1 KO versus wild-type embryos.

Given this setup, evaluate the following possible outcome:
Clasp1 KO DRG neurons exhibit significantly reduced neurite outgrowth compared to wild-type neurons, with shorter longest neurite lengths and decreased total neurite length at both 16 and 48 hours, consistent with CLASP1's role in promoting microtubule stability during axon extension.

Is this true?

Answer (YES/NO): NO